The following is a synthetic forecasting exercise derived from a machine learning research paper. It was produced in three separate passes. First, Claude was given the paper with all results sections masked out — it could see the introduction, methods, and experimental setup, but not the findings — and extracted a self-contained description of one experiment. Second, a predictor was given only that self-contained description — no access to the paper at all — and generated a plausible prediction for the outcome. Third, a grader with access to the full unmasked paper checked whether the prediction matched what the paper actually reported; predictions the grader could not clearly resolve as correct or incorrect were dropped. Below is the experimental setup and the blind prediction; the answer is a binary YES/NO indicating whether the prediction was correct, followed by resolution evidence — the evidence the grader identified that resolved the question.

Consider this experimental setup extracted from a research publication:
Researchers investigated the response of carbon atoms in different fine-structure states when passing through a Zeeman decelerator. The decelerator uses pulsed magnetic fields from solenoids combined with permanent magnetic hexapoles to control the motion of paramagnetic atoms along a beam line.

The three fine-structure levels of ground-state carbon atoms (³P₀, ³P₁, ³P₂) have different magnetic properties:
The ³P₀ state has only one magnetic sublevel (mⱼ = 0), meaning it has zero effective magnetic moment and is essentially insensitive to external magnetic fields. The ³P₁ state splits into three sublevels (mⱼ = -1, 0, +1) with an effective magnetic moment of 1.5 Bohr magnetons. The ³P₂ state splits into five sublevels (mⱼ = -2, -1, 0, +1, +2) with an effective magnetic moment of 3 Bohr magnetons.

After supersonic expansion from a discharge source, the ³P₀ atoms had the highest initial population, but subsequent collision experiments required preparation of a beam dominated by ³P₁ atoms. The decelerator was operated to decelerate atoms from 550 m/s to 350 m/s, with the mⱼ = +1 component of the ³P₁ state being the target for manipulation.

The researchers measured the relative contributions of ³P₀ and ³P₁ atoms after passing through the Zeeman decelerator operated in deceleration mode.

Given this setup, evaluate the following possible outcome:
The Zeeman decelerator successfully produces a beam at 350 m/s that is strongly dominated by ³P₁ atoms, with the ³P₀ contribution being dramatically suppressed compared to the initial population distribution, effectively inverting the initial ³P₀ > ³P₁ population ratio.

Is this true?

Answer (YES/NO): YES